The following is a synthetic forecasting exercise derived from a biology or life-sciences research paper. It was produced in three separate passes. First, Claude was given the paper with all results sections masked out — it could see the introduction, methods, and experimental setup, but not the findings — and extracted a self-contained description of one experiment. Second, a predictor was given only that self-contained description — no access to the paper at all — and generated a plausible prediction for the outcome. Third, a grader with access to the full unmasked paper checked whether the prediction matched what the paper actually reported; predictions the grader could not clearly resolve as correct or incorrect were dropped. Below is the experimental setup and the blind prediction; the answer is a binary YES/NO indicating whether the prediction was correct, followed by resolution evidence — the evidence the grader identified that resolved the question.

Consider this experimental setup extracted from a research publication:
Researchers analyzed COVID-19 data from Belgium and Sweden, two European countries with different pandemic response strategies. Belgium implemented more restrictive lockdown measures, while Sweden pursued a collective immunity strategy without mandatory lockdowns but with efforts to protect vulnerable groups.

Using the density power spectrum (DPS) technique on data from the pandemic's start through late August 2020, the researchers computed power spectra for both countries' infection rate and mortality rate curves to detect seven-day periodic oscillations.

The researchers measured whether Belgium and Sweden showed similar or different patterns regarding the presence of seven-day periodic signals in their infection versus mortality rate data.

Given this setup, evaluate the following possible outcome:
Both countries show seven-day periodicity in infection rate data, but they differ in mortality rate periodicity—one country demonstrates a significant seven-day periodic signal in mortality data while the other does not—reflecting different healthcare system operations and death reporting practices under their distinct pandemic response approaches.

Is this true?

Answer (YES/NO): NO